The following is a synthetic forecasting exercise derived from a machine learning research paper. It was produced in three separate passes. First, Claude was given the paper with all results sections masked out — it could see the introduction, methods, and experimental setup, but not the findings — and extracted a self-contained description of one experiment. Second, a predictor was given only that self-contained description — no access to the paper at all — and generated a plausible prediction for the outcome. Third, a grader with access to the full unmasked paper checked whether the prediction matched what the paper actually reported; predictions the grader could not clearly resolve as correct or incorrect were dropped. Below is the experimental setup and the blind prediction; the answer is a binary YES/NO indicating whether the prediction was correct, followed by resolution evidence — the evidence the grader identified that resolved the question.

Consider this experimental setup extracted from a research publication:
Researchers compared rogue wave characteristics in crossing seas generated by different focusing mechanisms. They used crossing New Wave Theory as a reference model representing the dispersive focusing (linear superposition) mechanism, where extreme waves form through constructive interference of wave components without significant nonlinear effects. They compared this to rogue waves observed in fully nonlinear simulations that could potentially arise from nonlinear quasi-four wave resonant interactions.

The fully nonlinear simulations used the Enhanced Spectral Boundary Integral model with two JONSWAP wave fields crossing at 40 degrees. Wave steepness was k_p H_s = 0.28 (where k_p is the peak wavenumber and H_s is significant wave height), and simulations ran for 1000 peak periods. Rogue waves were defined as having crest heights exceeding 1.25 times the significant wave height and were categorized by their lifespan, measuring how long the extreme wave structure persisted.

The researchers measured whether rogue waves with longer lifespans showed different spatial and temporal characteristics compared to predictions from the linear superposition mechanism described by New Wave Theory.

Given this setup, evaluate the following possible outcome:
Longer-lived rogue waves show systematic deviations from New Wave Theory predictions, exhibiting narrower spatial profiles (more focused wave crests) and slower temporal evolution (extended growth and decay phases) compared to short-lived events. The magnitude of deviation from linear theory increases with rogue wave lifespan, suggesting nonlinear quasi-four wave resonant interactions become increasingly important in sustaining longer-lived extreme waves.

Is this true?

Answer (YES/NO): NO